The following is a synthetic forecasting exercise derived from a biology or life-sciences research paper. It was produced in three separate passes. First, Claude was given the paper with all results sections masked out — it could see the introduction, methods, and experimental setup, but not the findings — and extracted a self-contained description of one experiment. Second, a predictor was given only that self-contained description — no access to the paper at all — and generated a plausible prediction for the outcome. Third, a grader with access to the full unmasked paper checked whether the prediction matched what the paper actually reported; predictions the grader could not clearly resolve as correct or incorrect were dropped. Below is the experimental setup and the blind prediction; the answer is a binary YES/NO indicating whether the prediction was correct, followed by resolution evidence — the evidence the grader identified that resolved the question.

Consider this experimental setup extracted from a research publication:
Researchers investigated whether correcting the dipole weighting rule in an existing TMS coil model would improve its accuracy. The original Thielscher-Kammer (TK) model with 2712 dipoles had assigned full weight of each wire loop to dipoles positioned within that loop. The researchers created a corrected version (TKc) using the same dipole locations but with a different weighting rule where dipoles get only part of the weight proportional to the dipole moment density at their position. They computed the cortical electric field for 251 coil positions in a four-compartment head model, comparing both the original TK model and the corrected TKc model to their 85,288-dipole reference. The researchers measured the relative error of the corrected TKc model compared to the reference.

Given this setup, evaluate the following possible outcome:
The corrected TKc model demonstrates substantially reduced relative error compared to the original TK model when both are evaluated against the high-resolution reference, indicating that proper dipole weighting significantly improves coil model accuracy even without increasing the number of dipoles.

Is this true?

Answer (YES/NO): YES